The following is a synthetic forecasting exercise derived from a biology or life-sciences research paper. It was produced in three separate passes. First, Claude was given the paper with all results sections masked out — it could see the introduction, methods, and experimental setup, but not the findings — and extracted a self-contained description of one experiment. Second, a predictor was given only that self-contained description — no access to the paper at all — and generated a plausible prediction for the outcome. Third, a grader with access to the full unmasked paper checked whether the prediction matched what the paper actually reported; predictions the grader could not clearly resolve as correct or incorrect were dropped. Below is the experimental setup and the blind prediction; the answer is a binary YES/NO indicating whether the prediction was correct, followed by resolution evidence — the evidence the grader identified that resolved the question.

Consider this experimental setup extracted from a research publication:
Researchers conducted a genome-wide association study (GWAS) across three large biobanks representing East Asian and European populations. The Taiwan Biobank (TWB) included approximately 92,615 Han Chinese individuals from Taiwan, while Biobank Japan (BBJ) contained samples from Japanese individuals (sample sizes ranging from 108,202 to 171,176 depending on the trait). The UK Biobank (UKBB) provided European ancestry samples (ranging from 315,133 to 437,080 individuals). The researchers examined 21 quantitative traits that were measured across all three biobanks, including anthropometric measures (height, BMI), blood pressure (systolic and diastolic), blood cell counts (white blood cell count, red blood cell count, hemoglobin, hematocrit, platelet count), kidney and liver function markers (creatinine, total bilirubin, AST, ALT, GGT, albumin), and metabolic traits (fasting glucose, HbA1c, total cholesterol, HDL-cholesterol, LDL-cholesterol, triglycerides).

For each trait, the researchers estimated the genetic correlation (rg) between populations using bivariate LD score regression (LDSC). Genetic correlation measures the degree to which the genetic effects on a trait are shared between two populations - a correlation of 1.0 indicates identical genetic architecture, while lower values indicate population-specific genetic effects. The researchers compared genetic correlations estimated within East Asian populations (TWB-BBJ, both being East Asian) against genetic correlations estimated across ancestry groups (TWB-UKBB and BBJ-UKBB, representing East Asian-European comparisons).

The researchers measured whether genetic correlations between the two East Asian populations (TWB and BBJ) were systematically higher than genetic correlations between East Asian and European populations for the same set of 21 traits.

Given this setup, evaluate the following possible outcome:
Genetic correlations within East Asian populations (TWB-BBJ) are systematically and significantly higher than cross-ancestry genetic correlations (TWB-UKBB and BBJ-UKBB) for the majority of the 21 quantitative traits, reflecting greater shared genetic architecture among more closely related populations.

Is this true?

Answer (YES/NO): NO